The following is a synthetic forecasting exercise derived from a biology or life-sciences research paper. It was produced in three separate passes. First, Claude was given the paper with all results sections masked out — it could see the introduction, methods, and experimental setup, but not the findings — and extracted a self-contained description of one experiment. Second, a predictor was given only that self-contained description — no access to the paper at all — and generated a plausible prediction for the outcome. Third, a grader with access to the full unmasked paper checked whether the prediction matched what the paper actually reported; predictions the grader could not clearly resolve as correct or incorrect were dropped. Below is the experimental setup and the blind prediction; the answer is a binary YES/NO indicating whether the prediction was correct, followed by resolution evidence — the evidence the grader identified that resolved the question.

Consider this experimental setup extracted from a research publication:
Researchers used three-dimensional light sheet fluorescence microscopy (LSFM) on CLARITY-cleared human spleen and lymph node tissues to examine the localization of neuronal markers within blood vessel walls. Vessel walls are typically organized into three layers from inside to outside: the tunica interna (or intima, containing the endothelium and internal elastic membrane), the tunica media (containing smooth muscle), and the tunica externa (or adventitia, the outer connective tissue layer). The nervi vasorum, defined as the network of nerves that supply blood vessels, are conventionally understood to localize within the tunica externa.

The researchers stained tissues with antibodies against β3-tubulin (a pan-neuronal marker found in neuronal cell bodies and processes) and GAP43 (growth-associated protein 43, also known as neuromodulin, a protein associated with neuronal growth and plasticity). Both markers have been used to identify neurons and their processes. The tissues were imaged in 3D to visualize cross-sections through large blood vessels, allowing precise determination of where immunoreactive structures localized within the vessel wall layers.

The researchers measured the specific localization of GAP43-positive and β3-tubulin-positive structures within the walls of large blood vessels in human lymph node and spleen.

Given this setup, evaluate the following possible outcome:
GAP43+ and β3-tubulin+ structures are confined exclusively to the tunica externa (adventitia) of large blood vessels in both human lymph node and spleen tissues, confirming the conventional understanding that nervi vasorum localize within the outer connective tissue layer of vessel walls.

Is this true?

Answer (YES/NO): NO